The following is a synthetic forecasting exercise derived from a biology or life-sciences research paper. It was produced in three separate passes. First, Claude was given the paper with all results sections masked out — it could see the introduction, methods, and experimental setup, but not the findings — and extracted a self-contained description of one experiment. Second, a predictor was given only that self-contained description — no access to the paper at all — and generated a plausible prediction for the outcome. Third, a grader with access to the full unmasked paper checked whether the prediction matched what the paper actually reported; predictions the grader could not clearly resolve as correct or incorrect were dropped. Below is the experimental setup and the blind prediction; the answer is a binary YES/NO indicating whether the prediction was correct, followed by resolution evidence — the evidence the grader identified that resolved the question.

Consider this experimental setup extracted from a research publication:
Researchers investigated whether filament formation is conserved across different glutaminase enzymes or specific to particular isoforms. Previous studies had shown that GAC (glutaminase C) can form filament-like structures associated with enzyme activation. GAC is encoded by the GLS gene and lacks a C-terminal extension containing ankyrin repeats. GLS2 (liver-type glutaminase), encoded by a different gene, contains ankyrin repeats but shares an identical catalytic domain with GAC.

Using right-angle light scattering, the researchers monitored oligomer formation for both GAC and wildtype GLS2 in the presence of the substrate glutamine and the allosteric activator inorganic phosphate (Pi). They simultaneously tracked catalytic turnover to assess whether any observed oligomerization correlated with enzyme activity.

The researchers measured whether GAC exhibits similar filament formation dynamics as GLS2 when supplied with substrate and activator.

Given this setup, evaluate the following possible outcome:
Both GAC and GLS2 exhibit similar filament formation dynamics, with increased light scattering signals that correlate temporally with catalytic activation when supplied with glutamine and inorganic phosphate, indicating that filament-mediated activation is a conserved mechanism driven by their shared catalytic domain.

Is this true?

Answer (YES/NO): YES